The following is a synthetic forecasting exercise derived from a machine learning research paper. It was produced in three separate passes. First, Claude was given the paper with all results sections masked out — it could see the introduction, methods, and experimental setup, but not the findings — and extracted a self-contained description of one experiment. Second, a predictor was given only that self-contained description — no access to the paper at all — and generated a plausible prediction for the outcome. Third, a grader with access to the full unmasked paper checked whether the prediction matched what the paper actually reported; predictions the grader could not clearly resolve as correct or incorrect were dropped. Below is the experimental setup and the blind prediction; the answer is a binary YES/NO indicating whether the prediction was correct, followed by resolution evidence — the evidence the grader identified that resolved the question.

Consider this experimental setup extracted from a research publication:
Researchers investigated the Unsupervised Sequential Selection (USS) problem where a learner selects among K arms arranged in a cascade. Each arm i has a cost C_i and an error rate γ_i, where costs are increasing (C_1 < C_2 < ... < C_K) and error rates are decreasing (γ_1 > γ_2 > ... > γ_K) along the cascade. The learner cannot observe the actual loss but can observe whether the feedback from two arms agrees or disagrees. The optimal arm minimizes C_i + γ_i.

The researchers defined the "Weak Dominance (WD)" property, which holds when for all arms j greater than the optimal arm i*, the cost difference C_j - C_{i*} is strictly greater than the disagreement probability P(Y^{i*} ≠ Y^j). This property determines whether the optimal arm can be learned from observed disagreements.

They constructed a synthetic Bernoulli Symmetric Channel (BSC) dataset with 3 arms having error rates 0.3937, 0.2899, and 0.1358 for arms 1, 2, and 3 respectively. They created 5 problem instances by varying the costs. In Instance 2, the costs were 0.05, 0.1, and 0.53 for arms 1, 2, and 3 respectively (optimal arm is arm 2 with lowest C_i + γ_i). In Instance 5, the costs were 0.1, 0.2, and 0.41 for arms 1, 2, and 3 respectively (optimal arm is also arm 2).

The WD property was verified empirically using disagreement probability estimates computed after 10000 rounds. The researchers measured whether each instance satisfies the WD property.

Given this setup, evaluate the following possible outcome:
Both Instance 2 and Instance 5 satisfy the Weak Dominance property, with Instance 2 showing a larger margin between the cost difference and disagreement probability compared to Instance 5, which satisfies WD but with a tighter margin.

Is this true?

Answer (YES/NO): NO